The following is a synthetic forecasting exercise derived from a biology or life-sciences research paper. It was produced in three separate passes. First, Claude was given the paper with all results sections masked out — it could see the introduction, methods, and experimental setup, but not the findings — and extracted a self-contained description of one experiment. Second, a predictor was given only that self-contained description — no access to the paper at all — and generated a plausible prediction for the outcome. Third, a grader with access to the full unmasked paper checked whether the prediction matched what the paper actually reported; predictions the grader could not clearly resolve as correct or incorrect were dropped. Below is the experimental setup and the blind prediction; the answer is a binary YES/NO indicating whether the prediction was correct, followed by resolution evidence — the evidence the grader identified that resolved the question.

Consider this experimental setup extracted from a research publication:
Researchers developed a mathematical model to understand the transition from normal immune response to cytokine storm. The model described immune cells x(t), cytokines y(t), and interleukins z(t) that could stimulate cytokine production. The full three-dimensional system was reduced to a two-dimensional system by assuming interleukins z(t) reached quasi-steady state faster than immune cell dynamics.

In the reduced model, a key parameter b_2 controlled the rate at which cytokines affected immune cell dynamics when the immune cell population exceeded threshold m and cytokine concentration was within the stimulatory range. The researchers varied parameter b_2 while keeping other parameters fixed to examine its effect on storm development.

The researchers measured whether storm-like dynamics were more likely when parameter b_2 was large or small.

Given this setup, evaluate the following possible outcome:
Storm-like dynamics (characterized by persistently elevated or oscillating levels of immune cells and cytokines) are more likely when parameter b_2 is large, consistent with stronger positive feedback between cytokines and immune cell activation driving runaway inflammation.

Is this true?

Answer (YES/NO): NO